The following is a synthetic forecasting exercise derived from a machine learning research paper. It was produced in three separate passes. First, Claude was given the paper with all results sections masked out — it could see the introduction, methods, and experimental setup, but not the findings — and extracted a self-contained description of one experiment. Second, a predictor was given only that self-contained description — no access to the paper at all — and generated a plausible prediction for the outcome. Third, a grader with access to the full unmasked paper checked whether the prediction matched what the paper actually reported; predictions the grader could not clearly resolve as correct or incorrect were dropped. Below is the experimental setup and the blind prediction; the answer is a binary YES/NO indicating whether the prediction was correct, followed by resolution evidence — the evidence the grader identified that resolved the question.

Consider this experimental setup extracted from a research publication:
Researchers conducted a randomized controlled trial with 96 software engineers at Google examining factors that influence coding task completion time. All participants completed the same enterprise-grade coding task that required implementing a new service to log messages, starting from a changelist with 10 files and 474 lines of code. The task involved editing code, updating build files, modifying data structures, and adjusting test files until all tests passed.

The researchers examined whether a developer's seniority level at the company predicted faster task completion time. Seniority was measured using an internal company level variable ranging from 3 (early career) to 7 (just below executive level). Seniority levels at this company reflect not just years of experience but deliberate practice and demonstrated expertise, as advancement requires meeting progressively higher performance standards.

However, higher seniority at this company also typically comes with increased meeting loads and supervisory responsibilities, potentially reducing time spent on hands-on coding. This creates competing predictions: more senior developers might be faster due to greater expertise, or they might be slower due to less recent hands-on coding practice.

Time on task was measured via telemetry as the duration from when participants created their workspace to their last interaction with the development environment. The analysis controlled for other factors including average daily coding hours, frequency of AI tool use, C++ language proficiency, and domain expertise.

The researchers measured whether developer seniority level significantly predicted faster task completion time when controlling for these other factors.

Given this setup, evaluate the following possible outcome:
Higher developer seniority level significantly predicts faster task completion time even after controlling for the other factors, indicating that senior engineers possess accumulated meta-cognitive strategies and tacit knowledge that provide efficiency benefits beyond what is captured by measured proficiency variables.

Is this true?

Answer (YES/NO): YES